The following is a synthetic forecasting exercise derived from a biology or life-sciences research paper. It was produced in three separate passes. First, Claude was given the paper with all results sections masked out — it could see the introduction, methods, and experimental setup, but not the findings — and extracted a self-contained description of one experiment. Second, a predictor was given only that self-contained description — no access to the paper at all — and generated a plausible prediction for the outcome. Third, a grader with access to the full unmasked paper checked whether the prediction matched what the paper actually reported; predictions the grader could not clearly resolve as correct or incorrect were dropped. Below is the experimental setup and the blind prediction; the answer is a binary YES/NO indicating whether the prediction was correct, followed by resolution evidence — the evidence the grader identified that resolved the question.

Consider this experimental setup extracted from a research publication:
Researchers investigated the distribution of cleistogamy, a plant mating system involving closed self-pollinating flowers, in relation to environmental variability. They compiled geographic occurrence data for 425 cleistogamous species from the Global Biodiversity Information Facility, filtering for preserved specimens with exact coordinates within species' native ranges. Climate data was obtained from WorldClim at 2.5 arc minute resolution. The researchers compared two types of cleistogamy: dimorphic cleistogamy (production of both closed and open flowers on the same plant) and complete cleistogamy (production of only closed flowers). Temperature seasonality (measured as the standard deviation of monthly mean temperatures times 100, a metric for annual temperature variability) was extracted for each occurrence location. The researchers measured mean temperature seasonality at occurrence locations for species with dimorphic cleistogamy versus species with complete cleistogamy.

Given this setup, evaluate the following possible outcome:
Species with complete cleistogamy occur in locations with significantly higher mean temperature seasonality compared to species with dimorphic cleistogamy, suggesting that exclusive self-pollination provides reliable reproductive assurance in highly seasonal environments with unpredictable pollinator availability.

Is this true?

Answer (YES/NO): NO